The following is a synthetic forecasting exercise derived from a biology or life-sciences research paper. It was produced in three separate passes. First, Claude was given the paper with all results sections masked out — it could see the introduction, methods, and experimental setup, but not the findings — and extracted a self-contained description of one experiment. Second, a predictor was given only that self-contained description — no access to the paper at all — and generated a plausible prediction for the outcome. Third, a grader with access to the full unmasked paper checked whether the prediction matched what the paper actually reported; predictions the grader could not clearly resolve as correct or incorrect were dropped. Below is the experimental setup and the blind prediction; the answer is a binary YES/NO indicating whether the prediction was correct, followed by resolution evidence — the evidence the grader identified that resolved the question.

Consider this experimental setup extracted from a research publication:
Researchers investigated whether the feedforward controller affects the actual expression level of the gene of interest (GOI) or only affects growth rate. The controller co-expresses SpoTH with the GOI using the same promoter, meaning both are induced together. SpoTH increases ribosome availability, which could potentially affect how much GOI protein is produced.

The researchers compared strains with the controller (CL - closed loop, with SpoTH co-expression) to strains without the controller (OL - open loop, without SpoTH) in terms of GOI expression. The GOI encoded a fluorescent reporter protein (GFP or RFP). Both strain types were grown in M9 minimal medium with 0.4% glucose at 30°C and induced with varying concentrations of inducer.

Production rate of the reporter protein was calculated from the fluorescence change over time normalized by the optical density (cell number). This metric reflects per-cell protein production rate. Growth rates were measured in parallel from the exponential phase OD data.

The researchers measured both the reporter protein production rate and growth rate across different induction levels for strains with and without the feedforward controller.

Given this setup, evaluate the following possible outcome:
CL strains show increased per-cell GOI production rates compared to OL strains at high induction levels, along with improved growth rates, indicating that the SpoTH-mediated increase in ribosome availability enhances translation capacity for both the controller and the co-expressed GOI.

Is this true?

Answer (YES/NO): NO